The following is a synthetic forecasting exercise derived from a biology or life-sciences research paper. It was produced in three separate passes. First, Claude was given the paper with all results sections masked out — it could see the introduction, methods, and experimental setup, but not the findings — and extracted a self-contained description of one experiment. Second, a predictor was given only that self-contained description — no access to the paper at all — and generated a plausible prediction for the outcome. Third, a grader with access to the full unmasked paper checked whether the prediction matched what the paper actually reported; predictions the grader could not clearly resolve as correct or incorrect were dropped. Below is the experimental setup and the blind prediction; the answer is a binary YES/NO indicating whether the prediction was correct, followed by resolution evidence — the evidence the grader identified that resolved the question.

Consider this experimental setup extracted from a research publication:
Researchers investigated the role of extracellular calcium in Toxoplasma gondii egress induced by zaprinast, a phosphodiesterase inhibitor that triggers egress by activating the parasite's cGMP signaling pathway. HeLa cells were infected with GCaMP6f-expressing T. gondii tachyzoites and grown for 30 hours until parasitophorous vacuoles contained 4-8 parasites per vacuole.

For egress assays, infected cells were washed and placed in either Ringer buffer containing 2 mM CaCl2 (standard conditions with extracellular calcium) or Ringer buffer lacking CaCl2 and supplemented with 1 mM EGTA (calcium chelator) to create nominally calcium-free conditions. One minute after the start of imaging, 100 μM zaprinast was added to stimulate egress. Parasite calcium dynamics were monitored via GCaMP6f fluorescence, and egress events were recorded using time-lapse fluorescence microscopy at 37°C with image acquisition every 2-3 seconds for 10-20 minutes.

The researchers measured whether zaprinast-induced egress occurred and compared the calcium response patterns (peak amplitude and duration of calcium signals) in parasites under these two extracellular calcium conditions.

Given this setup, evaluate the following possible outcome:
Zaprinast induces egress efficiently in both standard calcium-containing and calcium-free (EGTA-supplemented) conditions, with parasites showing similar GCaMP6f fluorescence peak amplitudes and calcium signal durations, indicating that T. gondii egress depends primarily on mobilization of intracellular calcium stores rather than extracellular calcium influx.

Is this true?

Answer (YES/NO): NO